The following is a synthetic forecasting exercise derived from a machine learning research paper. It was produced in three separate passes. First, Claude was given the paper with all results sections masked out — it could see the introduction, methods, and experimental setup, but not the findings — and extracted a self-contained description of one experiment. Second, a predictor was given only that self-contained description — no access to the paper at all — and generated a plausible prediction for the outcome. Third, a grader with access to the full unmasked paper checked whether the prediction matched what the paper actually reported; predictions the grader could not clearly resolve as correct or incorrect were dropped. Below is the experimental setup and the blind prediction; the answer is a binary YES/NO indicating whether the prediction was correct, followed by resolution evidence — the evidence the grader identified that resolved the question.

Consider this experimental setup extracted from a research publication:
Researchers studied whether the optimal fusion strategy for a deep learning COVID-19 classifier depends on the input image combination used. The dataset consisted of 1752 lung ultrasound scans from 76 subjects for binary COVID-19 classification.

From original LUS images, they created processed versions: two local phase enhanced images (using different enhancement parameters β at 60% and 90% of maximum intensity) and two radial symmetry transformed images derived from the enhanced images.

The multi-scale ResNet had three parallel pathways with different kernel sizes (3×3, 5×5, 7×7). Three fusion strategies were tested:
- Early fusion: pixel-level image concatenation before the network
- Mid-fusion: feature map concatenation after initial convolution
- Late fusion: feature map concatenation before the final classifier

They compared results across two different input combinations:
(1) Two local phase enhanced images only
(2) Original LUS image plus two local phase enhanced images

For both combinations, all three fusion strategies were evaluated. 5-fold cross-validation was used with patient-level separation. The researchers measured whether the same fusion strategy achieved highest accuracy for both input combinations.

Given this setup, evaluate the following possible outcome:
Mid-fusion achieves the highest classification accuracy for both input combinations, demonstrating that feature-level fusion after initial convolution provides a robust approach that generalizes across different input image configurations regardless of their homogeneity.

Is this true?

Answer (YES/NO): NO